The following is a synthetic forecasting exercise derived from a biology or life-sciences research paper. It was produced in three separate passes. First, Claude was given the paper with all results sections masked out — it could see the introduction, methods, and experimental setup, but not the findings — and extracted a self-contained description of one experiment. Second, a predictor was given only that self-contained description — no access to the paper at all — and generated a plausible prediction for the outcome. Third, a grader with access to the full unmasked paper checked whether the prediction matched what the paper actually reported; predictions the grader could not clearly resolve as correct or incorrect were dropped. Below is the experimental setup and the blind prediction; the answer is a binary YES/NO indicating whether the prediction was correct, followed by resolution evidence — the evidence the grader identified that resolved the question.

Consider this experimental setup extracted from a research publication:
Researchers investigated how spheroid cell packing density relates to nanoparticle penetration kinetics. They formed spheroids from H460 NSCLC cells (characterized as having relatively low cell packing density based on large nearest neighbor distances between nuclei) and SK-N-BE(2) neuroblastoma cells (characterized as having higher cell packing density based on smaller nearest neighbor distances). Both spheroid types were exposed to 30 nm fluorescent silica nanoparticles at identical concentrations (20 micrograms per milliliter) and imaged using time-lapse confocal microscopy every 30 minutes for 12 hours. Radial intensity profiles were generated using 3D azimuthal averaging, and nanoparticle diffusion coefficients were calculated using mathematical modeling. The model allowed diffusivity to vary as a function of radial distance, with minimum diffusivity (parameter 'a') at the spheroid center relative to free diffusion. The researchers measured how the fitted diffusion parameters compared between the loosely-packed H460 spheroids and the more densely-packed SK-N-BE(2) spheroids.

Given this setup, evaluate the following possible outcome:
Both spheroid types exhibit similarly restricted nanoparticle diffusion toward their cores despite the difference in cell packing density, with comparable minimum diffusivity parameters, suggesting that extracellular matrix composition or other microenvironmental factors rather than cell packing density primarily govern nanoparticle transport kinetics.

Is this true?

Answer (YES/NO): NO